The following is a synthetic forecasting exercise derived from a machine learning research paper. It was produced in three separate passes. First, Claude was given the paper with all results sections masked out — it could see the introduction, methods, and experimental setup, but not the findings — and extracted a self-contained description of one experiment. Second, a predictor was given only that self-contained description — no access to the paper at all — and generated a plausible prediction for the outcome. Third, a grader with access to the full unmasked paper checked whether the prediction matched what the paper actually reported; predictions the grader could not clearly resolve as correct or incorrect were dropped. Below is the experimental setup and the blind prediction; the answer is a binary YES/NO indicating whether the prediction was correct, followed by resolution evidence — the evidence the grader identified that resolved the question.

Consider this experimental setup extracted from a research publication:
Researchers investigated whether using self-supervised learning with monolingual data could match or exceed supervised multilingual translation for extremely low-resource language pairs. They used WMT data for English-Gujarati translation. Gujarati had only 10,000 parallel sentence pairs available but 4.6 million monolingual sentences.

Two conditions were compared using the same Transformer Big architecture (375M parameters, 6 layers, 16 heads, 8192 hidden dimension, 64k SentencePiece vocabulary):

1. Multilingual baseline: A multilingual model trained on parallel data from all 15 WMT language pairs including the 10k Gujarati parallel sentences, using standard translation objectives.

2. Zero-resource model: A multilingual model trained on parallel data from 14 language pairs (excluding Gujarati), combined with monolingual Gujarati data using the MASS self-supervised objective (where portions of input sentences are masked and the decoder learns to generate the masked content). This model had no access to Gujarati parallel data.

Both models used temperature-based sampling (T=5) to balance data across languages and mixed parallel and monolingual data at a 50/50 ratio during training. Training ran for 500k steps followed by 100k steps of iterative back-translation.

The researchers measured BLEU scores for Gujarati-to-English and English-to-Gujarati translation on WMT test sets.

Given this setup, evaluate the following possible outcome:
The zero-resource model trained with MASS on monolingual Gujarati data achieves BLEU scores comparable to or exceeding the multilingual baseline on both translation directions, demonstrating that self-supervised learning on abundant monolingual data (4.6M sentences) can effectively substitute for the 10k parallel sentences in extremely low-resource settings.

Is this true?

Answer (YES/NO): YES